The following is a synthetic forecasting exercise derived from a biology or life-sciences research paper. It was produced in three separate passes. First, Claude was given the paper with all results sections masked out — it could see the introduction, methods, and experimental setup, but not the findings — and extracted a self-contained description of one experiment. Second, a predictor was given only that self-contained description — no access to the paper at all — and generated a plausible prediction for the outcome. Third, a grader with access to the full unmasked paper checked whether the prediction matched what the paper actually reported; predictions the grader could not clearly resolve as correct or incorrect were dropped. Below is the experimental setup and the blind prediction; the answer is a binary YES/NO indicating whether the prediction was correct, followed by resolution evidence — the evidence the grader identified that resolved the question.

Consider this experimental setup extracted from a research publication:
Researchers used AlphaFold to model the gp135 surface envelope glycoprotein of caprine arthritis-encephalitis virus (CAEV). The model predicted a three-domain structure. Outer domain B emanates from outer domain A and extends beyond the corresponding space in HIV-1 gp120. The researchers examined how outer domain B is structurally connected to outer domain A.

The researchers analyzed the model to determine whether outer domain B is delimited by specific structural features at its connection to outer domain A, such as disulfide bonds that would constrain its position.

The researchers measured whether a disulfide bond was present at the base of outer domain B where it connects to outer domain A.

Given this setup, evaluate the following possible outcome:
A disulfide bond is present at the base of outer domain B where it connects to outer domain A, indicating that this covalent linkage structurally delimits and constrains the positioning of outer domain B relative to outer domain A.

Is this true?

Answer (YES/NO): YES